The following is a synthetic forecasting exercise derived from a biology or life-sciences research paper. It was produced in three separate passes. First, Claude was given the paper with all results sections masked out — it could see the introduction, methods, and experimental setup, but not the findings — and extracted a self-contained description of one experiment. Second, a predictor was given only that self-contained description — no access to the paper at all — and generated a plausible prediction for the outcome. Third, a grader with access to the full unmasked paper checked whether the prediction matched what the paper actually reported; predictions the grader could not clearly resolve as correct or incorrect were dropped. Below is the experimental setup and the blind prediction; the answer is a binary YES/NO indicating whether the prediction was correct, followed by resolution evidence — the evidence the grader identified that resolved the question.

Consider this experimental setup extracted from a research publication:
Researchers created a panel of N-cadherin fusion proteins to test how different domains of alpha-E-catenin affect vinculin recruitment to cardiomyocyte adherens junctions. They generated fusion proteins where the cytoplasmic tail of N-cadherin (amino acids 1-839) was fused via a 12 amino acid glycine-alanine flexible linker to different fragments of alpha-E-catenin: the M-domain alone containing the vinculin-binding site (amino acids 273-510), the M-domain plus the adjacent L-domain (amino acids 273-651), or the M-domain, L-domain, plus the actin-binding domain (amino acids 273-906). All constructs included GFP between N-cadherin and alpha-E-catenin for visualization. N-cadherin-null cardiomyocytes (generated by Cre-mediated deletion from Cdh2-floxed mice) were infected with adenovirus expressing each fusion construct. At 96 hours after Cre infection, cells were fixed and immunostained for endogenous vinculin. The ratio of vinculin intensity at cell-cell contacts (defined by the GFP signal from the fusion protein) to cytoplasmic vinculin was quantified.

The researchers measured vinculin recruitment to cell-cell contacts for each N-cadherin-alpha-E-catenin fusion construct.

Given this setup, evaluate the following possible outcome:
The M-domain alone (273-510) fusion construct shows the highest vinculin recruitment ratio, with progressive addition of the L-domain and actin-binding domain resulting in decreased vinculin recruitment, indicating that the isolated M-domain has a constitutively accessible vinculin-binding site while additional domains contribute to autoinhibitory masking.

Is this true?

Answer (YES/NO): NO